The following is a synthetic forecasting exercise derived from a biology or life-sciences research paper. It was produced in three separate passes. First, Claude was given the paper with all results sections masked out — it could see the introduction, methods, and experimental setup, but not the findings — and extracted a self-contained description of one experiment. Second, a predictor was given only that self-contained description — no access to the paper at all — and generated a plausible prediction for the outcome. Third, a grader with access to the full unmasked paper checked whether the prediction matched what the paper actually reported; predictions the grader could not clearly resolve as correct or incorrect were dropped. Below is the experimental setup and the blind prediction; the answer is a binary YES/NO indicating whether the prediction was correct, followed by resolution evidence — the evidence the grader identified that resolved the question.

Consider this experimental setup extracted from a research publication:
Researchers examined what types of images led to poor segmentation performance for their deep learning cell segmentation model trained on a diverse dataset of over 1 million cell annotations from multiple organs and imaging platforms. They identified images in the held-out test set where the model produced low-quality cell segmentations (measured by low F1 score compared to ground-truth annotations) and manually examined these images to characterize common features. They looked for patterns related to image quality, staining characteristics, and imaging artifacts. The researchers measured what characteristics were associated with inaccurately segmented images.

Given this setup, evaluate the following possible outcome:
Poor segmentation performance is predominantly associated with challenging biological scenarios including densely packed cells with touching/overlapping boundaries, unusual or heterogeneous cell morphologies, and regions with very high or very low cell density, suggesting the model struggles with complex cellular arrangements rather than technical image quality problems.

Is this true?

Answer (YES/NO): NO